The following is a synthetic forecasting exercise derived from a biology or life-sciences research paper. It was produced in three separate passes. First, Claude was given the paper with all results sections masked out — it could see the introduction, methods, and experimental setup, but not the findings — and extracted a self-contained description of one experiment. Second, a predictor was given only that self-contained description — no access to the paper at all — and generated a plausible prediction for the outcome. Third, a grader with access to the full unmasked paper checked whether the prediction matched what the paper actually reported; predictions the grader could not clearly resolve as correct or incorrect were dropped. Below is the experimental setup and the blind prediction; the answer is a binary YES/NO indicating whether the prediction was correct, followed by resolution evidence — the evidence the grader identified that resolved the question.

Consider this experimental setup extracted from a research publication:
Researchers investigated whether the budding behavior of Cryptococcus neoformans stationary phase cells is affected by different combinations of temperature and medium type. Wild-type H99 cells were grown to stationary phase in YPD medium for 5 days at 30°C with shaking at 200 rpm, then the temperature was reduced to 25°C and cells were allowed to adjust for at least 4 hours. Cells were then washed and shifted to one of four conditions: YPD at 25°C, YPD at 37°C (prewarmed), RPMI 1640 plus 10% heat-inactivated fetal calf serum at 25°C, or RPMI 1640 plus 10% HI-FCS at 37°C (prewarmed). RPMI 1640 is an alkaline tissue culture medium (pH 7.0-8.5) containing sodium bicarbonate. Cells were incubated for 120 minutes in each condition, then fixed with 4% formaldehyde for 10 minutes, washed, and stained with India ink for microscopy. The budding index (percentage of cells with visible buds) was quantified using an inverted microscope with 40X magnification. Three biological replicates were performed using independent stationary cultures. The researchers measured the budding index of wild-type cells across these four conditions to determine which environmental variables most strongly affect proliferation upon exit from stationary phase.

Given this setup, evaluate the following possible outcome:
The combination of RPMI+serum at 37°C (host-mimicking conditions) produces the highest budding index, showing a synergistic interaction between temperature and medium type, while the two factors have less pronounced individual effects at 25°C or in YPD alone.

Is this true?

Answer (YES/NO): NO